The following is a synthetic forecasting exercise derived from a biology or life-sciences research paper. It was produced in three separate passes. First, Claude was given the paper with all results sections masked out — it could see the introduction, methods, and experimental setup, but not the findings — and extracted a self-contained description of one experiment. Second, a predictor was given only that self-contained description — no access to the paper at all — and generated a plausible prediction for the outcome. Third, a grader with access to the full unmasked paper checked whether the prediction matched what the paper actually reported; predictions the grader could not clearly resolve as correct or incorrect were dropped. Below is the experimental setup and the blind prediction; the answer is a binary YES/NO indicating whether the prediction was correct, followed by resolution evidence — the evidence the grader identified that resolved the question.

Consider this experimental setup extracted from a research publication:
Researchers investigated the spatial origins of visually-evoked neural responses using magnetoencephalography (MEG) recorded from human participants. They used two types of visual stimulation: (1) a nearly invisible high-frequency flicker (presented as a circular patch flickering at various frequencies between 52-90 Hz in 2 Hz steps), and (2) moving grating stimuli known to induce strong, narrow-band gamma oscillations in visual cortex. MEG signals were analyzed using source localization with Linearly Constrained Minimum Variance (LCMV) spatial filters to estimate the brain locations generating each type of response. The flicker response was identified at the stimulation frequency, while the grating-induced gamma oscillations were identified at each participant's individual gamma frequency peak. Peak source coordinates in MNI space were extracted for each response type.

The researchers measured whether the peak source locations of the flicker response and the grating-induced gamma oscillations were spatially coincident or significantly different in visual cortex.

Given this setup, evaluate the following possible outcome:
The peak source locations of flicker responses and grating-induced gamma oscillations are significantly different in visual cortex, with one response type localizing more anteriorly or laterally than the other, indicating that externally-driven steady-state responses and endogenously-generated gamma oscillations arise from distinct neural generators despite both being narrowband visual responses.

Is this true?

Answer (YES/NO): NO